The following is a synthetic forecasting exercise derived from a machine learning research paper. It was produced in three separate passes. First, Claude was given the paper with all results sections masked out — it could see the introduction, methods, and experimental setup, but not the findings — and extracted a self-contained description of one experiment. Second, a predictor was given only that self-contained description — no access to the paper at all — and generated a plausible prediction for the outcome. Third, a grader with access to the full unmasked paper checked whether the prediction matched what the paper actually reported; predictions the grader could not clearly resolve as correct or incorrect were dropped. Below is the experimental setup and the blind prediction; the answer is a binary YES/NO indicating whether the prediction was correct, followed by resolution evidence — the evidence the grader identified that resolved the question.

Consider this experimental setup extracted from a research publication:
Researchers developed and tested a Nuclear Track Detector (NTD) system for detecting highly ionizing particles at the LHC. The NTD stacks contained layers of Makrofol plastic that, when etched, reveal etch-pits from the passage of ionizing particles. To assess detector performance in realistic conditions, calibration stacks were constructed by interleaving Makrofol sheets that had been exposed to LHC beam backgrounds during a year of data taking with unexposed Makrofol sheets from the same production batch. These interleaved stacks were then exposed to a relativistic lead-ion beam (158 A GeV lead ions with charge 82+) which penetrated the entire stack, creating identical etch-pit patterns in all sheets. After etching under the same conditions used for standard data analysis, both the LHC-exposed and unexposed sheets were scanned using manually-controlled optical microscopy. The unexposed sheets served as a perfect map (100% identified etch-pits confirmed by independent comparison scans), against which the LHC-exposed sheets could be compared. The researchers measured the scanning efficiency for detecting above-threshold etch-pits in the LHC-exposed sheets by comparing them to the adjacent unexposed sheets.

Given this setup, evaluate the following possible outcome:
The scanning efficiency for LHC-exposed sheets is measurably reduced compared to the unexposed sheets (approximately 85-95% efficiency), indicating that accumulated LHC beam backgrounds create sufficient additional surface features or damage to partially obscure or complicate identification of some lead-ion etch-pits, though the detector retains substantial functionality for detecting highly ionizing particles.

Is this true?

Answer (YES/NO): NO